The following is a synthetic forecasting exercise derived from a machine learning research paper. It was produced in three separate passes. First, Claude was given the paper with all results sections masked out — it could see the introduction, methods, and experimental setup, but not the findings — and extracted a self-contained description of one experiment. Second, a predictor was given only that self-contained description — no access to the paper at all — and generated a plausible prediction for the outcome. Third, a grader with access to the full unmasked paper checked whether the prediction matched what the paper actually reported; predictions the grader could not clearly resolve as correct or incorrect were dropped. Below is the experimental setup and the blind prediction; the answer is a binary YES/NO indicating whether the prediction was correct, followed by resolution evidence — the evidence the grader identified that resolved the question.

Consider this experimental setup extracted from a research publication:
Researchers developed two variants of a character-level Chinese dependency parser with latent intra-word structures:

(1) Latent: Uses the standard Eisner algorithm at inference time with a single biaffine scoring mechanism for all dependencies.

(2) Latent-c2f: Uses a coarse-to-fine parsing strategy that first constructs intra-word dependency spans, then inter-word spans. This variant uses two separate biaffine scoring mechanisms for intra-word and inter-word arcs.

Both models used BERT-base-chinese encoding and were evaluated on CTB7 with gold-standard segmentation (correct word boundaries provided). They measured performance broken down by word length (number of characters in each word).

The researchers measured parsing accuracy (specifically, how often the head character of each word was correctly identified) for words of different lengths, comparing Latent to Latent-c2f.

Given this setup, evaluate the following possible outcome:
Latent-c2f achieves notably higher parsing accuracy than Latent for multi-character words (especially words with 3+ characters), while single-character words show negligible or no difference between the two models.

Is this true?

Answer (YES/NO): NO